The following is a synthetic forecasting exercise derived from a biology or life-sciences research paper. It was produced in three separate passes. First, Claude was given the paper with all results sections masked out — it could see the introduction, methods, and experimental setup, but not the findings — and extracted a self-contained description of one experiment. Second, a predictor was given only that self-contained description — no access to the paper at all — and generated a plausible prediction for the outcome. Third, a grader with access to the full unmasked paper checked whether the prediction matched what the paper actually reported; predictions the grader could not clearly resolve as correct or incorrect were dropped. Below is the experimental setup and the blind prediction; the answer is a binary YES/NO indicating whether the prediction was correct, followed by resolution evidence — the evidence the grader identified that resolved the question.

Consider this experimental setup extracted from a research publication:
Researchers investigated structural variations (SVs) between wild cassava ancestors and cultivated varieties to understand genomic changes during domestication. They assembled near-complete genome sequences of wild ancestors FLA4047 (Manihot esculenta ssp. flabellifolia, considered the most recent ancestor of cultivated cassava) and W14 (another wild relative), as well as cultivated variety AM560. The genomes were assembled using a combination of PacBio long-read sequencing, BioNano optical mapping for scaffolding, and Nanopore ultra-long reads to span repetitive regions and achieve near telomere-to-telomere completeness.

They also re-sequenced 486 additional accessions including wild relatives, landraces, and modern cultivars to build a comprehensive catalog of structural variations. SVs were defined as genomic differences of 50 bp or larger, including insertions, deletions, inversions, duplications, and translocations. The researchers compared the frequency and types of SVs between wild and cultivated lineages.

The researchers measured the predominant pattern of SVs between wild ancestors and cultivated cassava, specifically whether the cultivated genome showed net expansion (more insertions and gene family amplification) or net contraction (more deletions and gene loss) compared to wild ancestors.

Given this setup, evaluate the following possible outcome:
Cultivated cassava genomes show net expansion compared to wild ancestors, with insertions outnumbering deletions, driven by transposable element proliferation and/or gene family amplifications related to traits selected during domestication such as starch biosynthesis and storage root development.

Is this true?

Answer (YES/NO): NO